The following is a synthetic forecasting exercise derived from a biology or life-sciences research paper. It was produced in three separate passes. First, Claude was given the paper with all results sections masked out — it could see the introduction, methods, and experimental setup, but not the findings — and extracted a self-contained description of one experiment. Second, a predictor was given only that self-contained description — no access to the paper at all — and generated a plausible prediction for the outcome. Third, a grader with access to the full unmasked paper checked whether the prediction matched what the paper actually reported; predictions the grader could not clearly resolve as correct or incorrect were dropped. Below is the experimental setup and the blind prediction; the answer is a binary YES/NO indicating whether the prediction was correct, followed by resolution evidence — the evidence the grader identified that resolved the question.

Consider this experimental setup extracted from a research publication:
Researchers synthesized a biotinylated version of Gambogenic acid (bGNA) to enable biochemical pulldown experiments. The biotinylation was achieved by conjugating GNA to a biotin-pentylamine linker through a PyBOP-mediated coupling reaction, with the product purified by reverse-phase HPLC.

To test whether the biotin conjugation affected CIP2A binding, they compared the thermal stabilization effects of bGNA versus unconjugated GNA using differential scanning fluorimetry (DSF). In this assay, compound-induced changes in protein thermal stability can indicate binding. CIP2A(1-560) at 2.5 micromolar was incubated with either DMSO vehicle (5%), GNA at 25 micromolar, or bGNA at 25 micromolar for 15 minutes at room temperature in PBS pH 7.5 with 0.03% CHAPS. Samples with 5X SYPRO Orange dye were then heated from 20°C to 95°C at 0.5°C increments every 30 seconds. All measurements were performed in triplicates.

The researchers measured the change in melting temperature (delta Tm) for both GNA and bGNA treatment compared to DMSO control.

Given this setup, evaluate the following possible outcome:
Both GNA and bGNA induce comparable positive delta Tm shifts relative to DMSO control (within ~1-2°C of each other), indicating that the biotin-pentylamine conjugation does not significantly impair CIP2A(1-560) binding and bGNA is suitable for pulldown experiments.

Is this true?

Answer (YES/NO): NO